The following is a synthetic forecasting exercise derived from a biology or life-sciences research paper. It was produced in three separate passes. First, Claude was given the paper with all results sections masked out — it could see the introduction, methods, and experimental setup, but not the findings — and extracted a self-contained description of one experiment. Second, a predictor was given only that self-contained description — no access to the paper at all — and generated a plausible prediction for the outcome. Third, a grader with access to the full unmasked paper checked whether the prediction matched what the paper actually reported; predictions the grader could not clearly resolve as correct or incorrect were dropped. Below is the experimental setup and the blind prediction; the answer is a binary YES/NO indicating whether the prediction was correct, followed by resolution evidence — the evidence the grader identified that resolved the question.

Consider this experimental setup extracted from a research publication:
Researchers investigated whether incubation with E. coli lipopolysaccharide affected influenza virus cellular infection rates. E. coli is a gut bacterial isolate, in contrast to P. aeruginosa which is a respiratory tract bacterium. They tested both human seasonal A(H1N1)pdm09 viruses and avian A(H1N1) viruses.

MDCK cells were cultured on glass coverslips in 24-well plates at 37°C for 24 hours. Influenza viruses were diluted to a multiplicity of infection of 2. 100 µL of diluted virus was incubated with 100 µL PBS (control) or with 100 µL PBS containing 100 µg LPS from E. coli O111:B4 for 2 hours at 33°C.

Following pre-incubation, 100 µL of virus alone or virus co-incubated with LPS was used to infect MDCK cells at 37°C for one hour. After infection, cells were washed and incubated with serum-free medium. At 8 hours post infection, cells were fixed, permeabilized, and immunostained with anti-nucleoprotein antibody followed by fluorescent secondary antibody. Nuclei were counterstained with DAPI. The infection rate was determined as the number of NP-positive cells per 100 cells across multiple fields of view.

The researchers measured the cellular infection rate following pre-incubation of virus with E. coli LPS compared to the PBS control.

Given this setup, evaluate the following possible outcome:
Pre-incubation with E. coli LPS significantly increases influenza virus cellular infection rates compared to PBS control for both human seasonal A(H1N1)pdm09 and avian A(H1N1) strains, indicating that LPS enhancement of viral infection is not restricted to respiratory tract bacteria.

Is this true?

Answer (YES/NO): NO